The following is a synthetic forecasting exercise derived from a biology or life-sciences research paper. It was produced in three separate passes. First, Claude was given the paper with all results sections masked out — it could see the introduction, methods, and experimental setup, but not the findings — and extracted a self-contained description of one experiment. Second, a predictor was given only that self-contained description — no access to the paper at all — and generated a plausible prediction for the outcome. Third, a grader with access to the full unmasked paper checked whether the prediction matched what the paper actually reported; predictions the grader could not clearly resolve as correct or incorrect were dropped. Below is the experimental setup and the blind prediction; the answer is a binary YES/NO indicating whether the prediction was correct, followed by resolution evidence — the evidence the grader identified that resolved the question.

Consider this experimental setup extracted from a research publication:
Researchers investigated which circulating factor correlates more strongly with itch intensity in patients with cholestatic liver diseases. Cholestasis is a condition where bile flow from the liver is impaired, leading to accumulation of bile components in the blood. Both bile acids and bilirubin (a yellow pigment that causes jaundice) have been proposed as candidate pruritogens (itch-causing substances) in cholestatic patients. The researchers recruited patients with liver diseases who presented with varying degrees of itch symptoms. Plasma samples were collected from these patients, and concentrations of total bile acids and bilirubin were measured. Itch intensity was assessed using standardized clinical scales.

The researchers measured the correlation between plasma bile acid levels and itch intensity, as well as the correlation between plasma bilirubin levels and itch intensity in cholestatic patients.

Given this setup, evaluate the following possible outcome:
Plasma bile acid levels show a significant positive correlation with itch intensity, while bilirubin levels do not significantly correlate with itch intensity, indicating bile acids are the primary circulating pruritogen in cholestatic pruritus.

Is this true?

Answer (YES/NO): NO